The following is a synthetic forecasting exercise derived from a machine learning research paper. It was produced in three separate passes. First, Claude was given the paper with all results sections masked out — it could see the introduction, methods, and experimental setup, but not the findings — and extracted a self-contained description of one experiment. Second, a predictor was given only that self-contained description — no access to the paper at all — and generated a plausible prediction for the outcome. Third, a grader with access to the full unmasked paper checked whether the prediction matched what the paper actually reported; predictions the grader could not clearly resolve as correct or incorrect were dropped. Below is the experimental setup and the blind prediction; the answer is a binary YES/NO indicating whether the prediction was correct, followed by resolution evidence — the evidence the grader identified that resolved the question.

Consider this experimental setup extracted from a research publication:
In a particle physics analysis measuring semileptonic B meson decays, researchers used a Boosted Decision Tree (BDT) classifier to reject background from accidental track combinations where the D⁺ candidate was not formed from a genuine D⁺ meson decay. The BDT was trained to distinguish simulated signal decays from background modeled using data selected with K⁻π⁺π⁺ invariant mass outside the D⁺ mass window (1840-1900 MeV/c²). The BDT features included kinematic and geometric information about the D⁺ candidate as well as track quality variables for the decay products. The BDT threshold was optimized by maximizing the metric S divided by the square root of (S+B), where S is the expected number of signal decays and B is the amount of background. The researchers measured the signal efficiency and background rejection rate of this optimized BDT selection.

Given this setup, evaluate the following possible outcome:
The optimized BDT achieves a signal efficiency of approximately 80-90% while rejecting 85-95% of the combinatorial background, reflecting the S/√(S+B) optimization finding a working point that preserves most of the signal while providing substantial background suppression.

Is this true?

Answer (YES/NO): NO